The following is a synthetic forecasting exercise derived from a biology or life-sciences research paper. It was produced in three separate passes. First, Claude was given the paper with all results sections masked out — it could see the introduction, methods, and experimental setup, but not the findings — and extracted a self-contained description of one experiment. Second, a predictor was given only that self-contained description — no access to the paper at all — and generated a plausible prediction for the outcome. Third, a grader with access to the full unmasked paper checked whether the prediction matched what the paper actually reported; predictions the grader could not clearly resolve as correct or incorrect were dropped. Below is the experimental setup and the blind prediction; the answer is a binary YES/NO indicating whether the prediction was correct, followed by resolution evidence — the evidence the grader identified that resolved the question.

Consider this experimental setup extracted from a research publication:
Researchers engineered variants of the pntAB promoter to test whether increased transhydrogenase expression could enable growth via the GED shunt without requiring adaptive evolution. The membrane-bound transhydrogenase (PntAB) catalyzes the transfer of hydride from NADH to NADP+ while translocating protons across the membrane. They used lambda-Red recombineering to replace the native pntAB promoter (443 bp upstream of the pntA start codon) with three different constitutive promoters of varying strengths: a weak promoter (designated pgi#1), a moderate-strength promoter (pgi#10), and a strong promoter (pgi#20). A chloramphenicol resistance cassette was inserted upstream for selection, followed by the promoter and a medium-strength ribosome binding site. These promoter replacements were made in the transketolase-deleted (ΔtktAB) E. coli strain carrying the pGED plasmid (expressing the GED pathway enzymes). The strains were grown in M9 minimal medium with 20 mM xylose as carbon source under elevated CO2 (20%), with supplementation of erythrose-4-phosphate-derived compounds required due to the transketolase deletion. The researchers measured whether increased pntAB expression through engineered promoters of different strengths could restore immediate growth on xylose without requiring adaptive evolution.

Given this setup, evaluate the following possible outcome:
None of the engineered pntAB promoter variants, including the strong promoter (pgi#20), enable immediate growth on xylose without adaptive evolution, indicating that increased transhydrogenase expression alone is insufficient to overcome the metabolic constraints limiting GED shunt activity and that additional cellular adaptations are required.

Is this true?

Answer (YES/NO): NO